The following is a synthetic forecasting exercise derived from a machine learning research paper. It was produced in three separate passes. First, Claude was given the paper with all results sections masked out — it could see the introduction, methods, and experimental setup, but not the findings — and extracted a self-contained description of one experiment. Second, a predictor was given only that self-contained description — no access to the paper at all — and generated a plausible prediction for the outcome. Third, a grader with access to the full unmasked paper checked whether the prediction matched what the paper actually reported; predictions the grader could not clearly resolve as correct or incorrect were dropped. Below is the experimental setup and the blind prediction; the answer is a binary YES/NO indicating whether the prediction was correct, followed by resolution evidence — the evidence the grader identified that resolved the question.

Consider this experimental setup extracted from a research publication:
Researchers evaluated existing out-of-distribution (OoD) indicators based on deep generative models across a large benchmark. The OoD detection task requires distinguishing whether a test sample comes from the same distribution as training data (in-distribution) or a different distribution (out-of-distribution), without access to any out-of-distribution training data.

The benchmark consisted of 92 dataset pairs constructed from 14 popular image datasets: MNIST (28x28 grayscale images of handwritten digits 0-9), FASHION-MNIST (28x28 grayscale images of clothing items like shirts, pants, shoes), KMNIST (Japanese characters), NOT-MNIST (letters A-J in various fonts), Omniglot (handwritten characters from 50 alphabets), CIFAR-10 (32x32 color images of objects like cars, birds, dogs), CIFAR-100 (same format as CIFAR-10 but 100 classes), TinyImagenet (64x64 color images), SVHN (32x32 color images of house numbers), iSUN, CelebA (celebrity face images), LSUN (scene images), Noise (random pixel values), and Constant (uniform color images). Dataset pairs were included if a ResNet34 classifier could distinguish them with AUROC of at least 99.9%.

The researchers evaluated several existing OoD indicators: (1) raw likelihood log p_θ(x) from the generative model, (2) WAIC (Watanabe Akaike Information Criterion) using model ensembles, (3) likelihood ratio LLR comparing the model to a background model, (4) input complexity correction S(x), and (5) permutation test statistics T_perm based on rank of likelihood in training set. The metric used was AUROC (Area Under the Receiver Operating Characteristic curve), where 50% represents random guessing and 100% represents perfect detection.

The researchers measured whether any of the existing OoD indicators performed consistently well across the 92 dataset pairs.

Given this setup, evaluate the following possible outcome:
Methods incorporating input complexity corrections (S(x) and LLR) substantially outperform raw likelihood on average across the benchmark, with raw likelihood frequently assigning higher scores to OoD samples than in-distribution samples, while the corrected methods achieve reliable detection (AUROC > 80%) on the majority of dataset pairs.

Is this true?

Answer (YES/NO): NO